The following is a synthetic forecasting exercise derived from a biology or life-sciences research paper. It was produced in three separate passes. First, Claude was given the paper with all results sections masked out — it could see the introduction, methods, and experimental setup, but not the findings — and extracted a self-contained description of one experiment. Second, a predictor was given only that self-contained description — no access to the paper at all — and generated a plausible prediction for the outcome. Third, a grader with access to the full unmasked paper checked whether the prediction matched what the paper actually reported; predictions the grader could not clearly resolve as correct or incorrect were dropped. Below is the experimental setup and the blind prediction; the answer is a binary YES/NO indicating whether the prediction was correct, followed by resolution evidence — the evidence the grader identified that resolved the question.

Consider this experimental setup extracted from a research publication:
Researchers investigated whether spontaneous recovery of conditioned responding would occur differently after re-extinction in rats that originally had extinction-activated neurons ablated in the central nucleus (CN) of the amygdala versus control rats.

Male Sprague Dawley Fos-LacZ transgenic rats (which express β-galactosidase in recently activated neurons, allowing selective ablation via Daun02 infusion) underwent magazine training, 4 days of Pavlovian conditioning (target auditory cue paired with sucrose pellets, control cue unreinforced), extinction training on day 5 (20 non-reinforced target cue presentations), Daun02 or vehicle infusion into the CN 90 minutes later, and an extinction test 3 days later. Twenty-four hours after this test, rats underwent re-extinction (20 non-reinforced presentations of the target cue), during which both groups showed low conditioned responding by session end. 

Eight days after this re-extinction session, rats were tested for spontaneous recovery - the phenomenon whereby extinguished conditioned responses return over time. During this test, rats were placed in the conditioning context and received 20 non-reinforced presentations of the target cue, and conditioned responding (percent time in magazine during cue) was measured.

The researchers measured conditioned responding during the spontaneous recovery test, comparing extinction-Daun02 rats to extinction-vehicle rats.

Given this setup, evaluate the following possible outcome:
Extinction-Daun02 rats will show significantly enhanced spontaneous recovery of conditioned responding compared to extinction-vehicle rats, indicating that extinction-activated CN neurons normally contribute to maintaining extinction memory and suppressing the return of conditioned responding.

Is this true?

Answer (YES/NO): YES